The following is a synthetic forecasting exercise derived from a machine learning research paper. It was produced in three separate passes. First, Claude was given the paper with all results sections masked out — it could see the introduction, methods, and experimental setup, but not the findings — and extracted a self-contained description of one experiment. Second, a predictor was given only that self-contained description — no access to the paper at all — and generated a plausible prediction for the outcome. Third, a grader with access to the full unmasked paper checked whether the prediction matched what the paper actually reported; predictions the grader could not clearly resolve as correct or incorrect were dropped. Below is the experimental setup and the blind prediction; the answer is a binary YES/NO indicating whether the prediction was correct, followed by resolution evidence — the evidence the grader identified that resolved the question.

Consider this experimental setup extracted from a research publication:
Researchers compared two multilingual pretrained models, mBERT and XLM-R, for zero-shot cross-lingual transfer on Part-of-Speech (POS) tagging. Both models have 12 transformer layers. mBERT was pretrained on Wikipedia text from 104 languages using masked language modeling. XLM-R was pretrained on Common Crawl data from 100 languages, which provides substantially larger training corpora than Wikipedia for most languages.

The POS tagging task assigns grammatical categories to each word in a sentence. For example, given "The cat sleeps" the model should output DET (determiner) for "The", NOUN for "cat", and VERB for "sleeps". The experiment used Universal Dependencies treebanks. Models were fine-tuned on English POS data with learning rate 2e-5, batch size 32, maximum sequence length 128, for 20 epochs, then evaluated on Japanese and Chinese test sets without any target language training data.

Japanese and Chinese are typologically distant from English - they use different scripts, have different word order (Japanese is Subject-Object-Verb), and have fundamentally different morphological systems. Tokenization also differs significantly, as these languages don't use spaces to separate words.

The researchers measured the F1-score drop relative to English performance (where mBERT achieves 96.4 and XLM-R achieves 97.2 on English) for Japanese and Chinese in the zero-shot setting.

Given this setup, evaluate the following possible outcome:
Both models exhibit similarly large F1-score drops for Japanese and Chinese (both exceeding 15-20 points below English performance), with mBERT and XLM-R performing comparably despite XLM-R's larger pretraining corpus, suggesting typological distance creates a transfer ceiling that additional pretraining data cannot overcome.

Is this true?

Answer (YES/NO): NO